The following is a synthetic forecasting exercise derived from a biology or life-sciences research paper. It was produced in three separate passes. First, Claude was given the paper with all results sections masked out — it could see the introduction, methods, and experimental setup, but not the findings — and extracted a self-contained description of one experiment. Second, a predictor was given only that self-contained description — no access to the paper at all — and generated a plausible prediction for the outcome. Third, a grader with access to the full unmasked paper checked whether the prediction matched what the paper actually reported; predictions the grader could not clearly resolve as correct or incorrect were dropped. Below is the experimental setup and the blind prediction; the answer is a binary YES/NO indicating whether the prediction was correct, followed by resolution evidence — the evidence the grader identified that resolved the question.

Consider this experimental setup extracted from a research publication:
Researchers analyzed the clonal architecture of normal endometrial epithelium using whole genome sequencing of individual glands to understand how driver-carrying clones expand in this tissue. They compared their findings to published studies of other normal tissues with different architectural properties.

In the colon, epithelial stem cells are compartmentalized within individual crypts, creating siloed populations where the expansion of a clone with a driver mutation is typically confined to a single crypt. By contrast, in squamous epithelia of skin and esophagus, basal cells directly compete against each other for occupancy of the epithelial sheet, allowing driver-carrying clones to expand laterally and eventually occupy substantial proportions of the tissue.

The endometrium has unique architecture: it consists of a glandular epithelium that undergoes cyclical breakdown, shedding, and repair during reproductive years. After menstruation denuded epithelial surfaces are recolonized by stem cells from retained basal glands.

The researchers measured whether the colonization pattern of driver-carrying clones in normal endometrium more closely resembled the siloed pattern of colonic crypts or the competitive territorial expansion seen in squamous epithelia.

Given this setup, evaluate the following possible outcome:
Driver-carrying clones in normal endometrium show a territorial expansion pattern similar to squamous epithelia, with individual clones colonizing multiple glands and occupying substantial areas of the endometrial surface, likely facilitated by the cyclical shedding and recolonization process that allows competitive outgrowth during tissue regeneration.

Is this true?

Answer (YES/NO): YES